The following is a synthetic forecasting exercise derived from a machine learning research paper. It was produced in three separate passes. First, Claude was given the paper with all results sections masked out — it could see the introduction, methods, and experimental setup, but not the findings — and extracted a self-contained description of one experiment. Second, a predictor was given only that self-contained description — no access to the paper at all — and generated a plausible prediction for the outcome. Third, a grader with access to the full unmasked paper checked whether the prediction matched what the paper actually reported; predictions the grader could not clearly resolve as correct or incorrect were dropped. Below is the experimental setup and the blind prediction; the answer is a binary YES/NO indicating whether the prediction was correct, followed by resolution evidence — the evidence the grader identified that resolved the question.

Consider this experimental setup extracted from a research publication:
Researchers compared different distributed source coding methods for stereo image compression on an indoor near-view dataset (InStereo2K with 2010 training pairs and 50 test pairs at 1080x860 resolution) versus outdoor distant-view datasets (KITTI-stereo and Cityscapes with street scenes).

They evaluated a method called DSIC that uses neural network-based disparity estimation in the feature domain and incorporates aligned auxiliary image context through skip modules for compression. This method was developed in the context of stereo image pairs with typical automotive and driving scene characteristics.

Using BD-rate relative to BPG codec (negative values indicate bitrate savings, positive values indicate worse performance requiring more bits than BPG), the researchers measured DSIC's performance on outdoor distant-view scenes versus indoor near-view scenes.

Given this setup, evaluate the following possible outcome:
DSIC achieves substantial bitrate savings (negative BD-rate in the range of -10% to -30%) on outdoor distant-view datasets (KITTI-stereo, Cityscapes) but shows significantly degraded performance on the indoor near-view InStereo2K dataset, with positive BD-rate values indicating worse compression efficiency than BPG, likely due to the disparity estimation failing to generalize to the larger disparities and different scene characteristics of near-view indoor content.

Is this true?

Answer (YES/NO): NO